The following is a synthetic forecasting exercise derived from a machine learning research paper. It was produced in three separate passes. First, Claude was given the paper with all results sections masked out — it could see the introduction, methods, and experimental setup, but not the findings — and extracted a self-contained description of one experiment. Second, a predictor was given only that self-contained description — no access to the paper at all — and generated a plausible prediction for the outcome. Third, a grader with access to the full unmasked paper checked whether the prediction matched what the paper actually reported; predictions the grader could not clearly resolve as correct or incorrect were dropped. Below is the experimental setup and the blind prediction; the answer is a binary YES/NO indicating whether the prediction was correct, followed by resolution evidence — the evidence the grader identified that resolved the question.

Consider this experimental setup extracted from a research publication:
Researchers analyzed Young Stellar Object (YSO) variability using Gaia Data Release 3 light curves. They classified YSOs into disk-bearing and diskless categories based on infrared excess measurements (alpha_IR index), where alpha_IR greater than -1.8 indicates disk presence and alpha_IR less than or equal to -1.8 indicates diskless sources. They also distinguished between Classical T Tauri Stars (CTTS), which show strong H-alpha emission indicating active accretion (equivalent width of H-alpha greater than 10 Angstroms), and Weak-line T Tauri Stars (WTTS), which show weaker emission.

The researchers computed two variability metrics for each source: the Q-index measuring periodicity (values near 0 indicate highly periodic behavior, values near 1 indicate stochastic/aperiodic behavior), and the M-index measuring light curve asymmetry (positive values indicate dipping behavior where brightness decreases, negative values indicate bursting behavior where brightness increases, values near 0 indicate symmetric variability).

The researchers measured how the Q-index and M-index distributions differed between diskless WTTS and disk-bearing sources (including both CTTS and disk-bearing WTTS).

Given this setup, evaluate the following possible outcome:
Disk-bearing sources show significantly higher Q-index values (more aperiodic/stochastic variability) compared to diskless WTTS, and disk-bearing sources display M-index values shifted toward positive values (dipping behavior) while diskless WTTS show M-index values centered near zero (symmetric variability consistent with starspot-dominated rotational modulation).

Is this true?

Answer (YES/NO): YES